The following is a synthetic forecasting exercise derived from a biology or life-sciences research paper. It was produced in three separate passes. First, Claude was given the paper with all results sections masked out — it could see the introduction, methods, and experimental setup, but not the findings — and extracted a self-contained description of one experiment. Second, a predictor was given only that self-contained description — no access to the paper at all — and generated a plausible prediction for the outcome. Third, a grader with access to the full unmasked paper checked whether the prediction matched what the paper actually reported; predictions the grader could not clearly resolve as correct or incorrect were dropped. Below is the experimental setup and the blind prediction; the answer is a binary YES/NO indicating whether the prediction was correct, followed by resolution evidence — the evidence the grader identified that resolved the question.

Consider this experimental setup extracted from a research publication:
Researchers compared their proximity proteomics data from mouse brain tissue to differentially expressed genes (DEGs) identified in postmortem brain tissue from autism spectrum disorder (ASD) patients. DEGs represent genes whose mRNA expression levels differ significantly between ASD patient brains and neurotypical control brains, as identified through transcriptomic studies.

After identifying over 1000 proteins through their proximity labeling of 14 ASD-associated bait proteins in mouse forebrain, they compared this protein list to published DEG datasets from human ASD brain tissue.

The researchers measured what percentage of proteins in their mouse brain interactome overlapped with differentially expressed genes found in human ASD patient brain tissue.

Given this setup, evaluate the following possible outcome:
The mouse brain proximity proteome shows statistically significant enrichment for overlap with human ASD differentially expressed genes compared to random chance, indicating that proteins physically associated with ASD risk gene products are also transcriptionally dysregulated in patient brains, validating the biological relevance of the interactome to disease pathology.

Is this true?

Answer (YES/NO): YES